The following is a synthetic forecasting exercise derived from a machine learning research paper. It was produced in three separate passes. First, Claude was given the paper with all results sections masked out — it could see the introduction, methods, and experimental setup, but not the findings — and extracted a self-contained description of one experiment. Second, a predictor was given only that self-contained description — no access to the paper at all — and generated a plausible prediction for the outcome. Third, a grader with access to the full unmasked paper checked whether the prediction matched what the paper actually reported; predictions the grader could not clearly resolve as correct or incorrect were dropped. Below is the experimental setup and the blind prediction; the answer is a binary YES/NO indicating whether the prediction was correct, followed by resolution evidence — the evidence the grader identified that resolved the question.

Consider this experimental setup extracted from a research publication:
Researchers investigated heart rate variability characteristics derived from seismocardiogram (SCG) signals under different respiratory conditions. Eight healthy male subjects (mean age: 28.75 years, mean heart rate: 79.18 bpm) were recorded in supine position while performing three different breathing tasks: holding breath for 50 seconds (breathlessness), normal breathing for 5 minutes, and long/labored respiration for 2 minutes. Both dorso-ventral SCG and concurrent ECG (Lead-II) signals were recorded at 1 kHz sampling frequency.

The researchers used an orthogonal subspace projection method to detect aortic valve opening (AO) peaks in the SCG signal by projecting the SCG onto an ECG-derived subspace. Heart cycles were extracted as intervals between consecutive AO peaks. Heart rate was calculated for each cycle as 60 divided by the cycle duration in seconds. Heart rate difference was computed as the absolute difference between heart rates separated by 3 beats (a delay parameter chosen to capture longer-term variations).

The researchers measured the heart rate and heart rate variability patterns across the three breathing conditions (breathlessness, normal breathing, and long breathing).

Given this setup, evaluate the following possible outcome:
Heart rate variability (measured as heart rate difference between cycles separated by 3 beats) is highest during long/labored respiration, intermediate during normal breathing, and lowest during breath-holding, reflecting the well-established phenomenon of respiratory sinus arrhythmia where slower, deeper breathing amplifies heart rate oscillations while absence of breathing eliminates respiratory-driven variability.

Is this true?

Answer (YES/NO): YES